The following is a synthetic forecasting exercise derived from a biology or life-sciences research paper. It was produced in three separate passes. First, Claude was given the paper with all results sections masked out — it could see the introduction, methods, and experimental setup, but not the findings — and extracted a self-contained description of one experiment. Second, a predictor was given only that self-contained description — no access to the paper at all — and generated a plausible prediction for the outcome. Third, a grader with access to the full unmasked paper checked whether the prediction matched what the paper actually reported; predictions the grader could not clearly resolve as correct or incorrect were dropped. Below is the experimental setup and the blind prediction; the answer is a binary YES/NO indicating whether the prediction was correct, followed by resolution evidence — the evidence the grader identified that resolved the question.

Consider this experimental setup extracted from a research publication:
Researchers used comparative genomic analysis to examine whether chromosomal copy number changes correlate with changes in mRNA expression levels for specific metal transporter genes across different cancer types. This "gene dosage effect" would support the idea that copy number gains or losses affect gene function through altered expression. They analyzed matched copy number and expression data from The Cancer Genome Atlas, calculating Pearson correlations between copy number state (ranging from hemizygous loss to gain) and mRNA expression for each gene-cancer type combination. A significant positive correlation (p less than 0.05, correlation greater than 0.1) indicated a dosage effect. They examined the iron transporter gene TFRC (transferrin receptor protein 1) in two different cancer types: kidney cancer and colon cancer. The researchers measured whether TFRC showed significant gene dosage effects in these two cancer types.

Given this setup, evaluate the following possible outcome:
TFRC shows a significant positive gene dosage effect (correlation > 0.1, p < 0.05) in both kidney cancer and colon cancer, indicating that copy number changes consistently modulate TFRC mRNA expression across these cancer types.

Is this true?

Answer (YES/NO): NO